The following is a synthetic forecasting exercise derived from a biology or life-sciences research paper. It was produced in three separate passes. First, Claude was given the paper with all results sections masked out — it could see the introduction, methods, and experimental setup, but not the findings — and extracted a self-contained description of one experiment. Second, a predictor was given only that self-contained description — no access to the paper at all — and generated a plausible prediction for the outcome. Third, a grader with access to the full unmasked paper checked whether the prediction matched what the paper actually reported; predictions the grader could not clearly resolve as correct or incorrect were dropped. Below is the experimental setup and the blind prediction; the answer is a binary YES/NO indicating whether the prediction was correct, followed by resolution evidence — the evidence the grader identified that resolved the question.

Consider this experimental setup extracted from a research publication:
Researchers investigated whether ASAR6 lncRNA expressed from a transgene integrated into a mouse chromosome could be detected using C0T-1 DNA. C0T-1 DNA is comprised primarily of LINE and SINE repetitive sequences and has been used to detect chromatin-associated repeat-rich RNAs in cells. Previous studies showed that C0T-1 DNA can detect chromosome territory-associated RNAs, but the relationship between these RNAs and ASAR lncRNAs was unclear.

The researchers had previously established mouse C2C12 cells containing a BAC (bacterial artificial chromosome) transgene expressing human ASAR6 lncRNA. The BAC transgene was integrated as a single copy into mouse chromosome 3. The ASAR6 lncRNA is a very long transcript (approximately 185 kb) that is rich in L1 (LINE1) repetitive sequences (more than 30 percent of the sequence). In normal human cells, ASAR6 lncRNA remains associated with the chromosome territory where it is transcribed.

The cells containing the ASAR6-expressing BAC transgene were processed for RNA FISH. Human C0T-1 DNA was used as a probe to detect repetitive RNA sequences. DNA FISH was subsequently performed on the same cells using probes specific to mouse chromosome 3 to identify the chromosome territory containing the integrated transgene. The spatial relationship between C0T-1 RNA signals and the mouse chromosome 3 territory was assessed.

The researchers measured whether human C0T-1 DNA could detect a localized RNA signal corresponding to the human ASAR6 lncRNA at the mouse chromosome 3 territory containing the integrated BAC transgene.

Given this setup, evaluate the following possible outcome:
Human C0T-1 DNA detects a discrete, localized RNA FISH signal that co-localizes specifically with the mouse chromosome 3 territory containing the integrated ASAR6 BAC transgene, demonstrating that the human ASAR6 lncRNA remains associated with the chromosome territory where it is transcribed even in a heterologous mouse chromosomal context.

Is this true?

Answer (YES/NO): YES